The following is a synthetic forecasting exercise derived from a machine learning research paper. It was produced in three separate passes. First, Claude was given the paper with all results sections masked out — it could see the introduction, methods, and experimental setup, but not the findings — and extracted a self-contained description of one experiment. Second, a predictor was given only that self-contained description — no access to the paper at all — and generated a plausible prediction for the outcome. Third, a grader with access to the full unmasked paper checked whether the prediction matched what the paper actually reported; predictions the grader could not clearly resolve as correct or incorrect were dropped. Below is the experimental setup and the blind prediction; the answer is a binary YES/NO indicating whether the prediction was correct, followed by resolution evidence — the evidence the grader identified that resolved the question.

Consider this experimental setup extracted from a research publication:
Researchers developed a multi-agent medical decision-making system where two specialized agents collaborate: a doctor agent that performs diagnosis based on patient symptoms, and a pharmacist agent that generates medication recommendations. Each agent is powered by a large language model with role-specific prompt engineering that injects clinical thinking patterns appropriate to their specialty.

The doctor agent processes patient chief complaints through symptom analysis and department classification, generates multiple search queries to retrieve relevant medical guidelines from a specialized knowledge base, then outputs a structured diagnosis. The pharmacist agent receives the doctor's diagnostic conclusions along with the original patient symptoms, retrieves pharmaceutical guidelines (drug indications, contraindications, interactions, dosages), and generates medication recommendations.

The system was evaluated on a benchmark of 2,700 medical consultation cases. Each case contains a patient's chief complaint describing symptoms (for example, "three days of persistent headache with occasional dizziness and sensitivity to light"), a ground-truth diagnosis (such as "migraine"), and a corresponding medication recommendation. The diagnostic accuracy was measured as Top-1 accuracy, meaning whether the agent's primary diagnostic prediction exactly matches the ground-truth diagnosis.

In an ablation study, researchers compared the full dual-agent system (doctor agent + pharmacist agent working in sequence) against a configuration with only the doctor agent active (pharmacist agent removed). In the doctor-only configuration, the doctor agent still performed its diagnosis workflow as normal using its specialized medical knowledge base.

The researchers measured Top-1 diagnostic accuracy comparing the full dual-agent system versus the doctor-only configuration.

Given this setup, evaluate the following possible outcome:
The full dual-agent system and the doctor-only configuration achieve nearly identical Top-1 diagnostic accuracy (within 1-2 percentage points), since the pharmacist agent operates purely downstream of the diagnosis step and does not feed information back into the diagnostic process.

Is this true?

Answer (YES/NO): YES